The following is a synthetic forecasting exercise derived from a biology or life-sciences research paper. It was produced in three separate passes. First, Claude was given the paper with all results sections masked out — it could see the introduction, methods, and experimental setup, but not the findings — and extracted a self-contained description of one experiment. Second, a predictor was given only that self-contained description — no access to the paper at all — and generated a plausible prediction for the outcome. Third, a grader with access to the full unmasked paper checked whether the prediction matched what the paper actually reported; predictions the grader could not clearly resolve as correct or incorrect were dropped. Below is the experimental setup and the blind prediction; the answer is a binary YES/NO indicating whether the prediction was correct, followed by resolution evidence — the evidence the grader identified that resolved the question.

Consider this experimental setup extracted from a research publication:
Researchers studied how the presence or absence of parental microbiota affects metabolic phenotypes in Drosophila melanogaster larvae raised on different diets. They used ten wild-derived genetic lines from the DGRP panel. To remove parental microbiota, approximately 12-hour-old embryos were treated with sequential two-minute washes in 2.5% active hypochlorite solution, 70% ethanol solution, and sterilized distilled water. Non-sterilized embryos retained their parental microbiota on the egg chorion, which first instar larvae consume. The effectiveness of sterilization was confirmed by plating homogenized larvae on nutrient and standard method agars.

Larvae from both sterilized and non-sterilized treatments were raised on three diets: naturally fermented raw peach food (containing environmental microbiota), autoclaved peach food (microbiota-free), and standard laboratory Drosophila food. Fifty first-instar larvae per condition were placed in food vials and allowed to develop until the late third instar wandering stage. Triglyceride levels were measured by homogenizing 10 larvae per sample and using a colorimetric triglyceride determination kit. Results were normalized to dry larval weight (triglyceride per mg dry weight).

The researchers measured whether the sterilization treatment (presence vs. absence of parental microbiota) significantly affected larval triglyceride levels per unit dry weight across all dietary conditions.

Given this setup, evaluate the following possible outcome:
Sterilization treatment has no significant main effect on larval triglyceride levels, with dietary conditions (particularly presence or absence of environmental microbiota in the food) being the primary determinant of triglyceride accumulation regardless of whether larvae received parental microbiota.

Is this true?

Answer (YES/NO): YES